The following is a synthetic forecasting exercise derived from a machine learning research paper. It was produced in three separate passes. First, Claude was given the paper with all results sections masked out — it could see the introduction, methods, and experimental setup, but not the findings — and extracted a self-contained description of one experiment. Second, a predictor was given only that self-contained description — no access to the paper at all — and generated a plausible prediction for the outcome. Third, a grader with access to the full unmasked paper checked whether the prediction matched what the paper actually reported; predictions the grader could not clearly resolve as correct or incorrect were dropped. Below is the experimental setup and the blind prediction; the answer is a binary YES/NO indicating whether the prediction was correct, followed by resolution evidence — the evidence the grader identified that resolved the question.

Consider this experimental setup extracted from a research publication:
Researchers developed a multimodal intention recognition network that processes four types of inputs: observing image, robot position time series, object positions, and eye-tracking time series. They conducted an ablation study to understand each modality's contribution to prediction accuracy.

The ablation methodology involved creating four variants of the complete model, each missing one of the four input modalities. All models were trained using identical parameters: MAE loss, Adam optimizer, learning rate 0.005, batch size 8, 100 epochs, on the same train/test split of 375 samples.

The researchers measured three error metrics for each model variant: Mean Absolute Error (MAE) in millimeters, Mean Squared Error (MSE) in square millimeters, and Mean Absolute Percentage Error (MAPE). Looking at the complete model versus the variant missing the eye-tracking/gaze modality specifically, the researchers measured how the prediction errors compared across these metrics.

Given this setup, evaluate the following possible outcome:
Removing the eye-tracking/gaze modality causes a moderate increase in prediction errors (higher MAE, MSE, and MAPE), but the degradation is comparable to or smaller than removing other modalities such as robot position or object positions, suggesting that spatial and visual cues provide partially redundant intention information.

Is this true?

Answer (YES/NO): NO